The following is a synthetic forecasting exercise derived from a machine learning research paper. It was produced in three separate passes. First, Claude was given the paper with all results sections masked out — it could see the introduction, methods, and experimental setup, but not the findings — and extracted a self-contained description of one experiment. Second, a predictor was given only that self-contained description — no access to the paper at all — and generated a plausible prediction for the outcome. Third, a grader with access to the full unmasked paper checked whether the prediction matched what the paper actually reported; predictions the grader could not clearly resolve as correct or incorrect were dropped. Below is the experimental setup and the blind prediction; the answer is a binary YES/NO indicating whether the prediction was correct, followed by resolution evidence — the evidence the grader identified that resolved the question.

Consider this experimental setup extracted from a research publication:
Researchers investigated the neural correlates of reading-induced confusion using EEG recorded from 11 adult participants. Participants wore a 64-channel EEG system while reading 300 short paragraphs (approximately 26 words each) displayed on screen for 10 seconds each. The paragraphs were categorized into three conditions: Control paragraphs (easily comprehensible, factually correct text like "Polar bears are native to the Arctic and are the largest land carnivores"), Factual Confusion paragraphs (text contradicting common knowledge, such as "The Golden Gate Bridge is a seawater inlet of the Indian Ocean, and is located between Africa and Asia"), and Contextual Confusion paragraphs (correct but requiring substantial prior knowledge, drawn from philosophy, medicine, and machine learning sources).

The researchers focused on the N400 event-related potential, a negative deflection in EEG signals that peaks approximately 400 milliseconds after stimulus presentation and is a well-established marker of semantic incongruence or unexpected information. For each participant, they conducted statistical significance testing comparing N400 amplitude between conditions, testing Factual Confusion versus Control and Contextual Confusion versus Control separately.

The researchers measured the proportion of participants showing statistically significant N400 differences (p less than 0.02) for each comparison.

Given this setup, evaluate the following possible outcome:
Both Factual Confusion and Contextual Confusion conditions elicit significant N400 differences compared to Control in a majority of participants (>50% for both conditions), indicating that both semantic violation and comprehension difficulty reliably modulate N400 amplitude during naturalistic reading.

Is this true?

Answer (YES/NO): YES